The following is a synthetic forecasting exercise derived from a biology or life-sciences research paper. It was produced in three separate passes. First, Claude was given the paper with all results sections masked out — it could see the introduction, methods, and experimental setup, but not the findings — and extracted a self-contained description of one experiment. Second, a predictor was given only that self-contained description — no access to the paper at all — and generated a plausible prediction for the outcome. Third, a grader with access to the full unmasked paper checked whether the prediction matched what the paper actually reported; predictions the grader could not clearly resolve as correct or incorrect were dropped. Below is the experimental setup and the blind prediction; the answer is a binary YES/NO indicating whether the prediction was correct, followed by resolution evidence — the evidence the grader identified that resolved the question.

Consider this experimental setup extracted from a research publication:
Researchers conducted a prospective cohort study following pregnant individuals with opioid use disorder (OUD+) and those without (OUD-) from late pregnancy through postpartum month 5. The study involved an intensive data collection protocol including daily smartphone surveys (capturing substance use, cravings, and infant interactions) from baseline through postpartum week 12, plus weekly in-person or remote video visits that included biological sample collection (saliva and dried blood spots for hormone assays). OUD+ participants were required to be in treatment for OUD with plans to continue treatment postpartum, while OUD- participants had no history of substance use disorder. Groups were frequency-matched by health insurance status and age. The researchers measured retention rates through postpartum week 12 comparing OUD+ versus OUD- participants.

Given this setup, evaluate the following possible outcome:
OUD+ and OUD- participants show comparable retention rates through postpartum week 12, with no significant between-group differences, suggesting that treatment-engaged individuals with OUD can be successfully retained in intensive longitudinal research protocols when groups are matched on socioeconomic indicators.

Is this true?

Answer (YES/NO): NO